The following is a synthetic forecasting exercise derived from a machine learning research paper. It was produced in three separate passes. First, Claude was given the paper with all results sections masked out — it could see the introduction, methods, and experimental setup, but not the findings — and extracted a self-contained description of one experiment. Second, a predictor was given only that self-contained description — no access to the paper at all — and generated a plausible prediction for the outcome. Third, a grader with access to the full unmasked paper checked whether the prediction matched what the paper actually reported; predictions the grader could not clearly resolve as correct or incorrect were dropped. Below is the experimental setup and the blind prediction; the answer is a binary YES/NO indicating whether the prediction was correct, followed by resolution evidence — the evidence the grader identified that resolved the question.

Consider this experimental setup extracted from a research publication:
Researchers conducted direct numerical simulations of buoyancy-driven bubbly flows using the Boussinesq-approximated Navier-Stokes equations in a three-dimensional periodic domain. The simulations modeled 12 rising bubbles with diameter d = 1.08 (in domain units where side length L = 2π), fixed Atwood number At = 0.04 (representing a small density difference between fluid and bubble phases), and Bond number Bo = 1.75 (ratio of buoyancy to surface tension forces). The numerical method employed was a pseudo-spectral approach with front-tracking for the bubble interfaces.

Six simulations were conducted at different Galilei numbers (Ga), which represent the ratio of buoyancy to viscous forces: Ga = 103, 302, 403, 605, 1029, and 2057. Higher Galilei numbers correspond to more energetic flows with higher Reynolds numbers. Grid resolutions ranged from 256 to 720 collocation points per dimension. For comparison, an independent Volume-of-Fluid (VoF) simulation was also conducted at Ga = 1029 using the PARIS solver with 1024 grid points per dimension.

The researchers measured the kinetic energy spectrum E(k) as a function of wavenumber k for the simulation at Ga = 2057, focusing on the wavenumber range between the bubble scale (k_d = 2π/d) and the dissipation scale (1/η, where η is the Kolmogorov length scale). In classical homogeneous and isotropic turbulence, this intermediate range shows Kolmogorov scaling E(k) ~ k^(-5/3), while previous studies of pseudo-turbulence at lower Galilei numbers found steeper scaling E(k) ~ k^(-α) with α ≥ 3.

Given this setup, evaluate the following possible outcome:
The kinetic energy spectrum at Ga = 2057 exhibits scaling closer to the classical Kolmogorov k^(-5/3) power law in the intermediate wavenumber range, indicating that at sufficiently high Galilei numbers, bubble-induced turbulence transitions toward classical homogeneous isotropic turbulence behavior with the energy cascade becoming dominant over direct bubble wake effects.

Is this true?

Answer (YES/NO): YES